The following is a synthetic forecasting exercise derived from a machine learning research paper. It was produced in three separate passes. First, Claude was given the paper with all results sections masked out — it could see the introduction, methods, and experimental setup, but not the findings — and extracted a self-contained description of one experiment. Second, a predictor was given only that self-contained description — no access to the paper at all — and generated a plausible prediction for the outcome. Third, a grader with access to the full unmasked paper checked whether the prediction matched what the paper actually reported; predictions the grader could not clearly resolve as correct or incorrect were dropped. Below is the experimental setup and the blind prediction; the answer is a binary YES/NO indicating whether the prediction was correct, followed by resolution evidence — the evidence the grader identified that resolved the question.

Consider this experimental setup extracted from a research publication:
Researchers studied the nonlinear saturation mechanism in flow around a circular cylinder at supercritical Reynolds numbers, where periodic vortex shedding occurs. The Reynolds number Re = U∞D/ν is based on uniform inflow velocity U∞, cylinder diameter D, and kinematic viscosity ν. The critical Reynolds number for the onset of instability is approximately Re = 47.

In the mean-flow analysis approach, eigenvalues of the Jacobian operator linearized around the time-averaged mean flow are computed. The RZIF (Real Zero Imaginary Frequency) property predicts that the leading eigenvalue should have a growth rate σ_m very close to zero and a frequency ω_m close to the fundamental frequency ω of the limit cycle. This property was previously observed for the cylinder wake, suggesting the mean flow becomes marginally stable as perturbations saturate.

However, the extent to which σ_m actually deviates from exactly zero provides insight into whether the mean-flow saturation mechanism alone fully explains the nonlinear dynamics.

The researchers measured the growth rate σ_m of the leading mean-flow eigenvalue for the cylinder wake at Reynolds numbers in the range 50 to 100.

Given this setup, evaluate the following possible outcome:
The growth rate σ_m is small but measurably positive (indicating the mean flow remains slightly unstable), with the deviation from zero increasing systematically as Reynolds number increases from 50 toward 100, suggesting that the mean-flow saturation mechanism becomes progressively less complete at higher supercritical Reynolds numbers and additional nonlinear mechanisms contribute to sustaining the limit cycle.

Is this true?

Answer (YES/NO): NO